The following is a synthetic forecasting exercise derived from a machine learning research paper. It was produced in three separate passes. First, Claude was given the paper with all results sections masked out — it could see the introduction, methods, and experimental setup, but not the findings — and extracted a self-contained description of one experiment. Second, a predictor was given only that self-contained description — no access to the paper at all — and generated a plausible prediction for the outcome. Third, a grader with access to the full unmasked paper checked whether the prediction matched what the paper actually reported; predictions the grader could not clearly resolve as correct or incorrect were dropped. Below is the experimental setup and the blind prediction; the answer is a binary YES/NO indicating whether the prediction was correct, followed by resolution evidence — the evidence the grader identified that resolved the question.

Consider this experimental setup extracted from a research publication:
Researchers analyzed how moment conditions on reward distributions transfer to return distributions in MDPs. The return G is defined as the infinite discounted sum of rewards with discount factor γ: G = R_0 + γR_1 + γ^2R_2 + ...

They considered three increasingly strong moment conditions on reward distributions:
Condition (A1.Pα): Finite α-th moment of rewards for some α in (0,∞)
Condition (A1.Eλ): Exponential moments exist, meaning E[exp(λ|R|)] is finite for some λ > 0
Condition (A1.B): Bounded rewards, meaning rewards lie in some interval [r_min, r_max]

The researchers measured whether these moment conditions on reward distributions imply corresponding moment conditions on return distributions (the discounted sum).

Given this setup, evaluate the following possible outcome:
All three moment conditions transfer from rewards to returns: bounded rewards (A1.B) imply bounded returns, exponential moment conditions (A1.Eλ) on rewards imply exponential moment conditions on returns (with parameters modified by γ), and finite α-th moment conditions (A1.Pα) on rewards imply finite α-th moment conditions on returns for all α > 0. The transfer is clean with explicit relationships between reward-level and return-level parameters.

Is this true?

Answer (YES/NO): NO